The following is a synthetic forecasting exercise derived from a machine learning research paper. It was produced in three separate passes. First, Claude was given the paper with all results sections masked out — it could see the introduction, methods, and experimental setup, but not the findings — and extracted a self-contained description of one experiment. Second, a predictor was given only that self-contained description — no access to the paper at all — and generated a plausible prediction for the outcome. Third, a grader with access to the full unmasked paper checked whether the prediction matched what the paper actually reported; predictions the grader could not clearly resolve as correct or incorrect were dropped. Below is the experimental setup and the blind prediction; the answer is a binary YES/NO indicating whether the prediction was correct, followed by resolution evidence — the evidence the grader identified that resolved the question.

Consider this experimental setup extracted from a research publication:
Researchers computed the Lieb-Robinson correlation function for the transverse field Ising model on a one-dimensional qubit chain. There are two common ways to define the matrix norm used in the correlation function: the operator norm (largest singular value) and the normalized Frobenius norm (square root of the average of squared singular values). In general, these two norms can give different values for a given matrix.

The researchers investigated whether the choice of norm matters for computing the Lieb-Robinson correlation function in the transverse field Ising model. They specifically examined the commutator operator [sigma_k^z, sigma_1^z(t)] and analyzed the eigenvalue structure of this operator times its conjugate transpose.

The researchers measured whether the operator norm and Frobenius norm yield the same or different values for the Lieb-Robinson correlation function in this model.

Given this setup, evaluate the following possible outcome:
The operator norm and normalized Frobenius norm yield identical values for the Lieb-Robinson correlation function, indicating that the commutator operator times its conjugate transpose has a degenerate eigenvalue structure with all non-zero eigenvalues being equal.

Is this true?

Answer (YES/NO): YES